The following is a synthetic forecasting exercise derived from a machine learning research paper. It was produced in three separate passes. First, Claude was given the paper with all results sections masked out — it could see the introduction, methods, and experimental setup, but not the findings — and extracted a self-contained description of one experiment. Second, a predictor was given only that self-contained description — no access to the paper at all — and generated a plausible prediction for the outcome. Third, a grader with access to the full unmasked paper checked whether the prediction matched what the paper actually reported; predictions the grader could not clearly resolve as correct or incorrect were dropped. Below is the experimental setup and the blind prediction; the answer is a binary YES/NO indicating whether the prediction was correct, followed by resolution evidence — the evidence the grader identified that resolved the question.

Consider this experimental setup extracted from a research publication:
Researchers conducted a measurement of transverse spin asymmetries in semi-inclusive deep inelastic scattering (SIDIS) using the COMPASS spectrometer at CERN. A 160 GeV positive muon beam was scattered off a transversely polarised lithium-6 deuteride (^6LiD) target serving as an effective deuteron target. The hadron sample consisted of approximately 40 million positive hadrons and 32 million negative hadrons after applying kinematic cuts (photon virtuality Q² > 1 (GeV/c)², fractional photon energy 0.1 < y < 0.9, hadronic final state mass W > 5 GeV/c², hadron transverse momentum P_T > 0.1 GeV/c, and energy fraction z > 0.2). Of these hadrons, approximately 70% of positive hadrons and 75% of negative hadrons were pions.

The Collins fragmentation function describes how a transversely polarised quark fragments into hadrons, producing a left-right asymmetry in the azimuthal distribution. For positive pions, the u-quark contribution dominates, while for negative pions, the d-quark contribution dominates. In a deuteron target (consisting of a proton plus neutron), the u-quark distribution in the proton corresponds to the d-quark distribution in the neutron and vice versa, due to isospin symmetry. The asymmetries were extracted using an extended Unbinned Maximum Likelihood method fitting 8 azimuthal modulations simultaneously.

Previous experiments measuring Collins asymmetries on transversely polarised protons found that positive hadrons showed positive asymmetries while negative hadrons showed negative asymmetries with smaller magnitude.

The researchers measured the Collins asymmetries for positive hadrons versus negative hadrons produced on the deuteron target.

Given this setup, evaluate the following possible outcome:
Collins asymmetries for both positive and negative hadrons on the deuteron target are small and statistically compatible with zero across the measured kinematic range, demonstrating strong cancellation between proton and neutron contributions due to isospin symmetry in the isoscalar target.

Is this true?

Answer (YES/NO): NO